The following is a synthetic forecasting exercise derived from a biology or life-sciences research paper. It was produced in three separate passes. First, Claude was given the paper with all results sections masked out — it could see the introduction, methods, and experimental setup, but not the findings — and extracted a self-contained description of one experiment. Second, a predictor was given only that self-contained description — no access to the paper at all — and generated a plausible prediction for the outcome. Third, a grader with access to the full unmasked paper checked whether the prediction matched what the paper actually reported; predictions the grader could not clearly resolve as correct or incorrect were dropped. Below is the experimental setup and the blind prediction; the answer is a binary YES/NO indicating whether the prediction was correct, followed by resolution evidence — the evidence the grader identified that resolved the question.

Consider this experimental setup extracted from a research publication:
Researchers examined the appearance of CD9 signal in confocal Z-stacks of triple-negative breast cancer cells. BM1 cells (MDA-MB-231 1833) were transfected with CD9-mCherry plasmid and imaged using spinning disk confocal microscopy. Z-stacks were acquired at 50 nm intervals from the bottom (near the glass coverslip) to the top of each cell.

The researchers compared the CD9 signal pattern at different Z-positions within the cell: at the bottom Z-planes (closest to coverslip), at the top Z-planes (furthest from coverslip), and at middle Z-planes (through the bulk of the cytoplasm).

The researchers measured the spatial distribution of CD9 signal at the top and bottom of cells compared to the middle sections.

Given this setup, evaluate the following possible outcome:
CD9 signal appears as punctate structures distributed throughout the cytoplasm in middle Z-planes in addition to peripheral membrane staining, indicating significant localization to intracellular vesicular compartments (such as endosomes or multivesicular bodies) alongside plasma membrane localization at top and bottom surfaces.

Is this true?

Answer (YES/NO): NO